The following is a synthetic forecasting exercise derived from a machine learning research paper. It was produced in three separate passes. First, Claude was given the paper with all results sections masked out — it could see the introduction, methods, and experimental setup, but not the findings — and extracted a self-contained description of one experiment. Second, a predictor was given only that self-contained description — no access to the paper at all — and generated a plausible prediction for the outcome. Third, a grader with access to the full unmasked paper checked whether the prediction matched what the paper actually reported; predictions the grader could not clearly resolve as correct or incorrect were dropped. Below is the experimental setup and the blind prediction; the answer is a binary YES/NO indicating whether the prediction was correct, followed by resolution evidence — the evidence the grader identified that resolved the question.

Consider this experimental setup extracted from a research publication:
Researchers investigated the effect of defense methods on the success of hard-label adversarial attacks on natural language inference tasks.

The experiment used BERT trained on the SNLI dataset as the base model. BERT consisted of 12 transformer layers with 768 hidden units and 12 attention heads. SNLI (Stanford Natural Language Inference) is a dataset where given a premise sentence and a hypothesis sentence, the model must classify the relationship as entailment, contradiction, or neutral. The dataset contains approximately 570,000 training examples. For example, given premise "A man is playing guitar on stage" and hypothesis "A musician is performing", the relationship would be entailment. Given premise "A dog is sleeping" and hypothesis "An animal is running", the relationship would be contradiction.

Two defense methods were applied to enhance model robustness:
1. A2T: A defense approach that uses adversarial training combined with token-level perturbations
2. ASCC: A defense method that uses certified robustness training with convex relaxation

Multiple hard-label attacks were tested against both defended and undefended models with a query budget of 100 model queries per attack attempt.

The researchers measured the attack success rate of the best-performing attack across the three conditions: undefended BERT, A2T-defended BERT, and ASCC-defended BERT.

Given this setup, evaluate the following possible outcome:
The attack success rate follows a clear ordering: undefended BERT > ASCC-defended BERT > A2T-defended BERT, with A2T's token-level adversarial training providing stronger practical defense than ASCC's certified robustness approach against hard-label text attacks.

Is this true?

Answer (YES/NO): NO